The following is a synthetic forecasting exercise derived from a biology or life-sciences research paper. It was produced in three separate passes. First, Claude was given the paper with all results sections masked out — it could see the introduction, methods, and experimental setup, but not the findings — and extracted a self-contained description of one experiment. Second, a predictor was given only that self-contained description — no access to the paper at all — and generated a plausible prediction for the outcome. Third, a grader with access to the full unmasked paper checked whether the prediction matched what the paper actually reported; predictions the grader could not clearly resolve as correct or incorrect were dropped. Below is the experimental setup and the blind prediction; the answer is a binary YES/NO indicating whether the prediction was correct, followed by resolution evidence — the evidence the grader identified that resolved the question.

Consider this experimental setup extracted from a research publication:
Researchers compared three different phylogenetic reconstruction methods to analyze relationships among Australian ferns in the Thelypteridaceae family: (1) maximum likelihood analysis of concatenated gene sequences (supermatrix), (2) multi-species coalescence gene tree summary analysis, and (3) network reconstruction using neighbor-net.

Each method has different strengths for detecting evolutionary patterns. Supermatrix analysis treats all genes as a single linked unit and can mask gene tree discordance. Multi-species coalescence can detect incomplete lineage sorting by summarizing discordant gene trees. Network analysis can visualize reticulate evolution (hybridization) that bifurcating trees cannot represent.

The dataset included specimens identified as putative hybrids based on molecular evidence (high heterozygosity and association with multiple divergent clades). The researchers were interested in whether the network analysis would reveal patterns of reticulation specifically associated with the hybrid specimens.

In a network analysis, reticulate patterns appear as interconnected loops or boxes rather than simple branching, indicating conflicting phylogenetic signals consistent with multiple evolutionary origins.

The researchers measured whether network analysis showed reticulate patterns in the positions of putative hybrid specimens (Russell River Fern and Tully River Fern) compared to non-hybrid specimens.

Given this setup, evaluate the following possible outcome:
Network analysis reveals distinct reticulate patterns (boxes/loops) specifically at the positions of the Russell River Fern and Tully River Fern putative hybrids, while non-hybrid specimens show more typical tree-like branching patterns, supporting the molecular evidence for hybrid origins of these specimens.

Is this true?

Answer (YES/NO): NO